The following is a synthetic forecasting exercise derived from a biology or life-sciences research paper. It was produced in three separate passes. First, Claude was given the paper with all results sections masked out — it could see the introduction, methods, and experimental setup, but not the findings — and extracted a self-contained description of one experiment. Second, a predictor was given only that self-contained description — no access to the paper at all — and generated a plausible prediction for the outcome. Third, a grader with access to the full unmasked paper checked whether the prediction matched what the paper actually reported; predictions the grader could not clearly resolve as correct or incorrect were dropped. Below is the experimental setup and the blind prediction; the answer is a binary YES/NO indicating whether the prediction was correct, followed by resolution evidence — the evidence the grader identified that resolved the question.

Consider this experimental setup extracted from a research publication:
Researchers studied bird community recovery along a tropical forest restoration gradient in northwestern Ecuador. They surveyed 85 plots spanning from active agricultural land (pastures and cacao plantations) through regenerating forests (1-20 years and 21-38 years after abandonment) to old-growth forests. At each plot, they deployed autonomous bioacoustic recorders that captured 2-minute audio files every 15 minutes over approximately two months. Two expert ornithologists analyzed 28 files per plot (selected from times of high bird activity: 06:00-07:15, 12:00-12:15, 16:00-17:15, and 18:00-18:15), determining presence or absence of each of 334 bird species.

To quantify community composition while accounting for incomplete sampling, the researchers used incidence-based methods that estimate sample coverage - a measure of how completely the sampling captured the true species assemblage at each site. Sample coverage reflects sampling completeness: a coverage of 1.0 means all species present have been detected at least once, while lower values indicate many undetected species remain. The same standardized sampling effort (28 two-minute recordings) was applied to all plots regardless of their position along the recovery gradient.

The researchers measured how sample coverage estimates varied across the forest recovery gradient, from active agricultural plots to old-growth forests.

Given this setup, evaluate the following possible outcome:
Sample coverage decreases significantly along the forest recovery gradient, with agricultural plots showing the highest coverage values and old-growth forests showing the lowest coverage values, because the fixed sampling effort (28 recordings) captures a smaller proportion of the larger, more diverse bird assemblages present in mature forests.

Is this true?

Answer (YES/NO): YES